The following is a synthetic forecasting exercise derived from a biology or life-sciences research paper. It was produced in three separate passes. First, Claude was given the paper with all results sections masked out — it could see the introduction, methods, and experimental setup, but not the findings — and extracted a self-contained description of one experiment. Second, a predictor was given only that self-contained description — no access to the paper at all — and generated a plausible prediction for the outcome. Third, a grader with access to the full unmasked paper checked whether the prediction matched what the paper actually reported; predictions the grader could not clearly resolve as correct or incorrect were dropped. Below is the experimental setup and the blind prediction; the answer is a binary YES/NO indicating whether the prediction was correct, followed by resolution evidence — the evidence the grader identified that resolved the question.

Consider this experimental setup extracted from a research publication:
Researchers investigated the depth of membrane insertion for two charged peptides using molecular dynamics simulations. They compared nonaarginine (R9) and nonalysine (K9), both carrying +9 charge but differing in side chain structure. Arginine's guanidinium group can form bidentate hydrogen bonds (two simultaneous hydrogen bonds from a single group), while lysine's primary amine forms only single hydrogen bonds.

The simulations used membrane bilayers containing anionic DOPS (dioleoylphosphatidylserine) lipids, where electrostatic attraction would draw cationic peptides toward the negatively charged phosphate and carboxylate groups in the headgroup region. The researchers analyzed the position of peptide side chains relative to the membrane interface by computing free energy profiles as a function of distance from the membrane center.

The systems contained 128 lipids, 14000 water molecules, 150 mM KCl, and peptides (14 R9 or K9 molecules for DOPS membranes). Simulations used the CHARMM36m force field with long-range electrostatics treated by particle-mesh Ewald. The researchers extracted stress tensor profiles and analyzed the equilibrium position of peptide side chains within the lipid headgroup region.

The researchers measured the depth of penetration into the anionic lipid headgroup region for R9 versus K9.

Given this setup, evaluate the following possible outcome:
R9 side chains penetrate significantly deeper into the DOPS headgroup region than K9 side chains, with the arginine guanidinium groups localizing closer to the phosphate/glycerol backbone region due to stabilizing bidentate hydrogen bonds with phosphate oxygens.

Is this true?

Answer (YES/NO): NO